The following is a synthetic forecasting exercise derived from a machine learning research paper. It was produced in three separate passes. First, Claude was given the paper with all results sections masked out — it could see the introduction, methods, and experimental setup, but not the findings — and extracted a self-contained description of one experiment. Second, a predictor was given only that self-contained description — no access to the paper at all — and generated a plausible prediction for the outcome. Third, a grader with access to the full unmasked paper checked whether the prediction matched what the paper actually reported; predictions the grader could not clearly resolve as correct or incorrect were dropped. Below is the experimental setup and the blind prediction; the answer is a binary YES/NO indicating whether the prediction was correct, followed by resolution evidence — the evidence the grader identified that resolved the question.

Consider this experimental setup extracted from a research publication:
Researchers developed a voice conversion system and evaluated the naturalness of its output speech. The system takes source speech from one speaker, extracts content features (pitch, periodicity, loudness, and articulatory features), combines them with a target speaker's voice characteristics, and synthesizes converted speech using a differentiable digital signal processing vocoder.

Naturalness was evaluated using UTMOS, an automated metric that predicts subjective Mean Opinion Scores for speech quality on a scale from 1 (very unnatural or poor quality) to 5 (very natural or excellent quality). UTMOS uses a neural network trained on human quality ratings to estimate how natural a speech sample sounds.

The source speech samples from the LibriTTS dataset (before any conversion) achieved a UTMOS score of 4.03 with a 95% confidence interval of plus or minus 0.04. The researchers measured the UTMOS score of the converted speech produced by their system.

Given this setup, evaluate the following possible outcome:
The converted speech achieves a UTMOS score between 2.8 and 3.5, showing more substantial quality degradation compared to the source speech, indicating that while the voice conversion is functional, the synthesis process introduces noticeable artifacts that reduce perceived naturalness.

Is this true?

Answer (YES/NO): NO